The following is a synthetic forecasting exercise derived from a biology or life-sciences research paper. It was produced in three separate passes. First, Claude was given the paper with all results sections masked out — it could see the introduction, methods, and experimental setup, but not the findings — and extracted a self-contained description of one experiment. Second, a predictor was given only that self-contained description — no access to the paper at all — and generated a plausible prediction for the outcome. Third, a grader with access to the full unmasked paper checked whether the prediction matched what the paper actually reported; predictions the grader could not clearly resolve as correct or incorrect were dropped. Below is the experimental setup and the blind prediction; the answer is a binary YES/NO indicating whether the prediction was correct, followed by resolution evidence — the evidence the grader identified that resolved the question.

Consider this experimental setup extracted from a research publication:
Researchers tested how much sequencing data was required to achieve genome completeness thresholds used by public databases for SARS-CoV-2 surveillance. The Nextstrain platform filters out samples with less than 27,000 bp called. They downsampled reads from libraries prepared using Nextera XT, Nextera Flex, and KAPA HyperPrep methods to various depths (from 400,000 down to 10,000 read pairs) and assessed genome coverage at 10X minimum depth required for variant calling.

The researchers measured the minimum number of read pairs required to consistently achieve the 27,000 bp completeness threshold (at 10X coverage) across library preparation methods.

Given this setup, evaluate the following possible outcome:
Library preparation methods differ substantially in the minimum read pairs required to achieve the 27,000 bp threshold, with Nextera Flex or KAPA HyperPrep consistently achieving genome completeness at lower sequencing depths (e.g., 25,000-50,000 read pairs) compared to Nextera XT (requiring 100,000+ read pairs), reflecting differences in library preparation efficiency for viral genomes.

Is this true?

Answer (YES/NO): NO